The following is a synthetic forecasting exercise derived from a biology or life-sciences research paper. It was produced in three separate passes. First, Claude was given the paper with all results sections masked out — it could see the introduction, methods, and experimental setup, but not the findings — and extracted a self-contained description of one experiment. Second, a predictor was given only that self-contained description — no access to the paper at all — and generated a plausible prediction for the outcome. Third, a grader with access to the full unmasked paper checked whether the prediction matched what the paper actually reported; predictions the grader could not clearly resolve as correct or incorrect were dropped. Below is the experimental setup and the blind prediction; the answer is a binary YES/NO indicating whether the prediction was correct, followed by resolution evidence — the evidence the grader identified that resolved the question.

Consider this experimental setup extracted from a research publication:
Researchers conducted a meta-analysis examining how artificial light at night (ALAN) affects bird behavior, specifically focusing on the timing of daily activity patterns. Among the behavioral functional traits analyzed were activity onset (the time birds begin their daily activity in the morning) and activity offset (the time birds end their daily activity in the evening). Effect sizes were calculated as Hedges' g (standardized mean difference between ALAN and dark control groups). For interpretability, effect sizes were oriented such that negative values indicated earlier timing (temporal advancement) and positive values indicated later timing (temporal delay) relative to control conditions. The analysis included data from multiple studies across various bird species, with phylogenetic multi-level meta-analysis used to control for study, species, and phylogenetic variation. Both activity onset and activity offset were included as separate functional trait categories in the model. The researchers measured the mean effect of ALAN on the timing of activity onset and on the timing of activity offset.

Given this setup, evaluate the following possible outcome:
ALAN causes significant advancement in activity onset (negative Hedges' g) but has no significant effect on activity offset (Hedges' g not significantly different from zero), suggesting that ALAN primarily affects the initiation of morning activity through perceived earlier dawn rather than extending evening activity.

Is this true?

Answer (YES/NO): NO